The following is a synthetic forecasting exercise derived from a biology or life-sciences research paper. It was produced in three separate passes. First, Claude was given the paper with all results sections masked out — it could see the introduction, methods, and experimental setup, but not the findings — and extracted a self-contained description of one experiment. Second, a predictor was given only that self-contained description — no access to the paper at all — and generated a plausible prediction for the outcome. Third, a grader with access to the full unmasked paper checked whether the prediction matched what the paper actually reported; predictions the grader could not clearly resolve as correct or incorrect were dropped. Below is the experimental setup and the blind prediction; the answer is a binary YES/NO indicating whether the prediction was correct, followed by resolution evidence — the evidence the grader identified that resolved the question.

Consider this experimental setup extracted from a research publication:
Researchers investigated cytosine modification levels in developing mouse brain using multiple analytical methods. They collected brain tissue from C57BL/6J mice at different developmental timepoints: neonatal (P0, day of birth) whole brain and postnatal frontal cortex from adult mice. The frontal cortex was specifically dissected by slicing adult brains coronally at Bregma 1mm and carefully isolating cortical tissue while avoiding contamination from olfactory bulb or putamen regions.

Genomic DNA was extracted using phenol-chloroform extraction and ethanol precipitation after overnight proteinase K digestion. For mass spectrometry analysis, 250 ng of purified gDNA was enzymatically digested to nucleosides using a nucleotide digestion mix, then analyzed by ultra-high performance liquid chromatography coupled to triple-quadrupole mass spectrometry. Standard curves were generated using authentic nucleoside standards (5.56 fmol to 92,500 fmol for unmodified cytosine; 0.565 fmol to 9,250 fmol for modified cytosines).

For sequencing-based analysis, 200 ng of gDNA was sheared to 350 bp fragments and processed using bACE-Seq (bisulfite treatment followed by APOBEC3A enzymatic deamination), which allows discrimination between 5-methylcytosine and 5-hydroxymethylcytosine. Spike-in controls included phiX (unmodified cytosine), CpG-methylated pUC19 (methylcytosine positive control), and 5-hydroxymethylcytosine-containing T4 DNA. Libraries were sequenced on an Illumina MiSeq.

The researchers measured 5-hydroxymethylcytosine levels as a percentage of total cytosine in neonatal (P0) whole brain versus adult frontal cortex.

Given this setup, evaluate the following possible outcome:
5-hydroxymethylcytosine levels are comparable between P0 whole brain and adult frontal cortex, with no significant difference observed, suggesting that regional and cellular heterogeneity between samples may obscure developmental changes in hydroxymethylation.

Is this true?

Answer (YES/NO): NO